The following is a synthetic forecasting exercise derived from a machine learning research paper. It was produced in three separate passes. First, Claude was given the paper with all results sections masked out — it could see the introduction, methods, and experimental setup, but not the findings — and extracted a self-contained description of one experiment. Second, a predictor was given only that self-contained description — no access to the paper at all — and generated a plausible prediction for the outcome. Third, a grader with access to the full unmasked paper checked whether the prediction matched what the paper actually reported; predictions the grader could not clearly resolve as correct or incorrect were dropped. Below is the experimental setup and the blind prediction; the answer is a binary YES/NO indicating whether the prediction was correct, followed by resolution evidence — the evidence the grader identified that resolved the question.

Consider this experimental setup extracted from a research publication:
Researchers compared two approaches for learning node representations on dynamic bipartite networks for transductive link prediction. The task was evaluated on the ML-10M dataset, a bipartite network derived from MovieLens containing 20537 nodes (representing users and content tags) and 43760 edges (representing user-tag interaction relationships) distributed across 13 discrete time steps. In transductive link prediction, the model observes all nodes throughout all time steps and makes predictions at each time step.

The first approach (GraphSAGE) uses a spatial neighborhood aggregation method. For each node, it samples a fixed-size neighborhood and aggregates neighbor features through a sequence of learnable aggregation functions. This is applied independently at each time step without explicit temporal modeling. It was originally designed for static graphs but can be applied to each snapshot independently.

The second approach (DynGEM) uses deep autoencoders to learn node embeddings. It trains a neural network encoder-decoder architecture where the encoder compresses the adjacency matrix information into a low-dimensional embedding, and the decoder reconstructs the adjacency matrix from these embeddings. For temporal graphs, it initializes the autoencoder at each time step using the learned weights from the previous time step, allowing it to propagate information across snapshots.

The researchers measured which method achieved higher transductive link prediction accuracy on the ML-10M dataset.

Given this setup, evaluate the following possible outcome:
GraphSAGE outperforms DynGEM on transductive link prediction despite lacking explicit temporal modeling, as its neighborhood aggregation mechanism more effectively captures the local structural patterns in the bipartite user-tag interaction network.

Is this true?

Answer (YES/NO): YES